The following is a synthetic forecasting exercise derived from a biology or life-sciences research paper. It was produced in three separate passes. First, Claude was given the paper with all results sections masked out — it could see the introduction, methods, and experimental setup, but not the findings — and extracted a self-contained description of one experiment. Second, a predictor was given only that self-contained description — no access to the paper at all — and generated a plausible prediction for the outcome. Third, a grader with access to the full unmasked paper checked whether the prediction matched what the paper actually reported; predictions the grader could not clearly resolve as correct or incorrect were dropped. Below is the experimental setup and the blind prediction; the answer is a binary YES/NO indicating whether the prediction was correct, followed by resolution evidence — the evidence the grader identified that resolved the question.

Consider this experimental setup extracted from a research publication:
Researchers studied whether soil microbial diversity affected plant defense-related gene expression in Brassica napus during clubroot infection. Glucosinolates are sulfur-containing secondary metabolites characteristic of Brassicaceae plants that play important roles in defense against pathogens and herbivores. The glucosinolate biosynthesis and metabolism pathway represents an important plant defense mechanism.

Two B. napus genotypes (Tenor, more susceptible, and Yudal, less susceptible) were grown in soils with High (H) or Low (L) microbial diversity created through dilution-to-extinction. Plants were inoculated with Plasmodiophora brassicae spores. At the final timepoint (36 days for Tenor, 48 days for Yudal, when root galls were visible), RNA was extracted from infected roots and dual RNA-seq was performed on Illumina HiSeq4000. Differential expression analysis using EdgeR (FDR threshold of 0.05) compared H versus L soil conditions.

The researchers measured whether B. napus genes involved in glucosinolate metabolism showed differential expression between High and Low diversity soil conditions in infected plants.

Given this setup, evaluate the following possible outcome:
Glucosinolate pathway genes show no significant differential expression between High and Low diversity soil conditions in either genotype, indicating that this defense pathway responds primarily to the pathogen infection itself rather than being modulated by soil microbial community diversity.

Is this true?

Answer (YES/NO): NO